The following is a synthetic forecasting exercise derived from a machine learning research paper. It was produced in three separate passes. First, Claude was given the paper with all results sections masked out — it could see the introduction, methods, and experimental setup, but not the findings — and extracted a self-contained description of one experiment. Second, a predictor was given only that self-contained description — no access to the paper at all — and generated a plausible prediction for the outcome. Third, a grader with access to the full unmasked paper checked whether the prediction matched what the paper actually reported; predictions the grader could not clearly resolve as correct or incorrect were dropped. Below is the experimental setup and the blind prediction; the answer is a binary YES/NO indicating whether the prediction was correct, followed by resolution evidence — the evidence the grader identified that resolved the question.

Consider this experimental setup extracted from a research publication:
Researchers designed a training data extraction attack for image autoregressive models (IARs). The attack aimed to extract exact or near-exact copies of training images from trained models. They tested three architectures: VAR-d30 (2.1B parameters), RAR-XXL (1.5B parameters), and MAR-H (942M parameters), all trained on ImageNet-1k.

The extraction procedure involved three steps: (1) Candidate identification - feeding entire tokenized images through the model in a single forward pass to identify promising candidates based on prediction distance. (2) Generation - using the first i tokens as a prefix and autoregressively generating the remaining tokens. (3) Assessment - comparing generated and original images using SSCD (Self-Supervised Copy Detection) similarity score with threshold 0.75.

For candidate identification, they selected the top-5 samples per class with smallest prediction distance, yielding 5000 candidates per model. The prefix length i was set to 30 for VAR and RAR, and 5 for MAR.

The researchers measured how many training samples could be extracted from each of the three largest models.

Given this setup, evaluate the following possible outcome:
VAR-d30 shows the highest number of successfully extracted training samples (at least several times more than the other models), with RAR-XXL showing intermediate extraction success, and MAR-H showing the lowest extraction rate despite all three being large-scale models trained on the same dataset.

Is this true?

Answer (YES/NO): YES